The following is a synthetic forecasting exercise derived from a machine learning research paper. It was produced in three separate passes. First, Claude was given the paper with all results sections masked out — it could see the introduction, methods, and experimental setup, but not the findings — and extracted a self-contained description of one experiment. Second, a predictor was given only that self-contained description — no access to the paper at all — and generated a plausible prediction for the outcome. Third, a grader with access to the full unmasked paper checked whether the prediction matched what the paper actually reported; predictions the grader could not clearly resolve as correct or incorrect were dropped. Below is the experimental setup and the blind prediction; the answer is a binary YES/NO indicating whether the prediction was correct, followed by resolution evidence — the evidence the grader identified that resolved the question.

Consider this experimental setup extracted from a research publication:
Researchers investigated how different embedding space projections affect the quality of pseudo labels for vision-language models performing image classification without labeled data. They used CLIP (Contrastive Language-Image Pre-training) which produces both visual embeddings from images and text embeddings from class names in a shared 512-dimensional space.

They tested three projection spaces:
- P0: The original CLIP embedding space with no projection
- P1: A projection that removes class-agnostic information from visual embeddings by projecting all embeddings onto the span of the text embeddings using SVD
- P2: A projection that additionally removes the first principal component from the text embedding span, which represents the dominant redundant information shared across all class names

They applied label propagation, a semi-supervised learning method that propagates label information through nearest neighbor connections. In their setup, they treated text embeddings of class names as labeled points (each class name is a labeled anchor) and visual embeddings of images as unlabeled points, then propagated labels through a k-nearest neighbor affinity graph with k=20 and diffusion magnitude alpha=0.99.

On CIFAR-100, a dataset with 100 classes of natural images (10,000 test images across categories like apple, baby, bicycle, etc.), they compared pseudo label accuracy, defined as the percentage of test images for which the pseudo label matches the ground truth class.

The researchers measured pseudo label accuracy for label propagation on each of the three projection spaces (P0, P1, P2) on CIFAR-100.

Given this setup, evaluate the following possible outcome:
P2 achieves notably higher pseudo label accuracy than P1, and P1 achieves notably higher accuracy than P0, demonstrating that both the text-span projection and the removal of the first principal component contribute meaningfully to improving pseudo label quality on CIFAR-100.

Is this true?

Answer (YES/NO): NO